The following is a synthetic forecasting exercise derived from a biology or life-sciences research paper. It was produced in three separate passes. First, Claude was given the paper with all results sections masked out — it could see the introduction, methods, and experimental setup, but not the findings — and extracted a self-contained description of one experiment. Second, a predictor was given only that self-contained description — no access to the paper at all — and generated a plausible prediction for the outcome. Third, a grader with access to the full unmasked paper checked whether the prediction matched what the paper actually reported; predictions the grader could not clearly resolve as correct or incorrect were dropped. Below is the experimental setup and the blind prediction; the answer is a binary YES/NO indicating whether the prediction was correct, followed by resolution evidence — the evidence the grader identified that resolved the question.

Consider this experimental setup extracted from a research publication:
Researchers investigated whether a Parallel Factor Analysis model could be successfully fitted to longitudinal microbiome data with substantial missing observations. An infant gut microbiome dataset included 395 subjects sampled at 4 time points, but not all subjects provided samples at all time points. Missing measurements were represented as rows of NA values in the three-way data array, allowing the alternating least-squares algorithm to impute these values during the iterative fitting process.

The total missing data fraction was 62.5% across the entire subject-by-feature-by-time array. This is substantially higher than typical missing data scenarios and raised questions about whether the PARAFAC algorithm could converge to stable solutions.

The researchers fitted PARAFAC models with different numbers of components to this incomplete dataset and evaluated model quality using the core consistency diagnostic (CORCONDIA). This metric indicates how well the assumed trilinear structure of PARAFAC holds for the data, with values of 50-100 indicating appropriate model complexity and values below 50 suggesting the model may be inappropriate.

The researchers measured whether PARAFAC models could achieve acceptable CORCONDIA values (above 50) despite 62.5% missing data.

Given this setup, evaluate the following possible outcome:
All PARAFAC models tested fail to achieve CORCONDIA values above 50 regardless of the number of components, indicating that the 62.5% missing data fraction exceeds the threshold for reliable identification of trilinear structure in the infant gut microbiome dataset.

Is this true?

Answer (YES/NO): NO